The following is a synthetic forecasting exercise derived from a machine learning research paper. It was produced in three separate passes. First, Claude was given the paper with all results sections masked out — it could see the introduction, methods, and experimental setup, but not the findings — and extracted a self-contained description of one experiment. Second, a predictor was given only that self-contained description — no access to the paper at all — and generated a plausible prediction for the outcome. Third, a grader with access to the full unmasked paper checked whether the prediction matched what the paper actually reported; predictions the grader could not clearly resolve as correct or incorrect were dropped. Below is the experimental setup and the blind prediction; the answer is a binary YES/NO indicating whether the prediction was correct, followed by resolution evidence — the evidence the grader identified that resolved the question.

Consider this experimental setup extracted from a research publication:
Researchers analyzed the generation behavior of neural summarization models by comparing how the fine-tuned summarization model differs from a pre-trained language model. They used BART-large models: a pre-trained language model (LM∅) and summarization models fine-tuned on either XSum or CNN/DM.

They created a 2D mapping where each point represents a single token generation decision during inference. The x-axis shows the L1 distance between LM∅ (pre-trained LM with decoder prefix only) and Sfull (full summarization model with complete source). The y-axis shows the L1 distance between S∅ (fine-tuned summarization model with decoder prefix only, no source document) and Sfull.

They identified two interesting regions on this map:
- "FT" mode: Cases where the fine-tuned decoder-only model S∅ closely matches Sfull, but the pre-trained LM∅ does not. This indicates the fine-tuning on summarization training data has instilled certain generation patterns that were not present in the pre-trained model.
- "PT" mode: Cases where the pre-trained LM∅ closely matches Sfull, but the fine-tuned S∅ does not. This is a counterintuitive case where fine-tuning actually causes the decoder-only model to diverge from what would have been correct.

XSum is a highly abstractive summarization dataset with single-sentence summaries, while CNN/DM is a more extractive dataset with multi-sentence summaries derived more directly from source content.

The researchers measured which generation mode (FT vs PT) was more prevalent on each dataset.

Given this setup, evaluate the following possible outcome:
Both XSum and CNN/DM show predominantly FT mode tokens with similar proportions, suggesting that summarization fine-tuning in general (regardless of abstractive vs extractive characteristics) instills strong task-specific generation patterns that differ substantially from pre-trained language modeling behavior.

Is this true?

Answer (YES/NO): NO